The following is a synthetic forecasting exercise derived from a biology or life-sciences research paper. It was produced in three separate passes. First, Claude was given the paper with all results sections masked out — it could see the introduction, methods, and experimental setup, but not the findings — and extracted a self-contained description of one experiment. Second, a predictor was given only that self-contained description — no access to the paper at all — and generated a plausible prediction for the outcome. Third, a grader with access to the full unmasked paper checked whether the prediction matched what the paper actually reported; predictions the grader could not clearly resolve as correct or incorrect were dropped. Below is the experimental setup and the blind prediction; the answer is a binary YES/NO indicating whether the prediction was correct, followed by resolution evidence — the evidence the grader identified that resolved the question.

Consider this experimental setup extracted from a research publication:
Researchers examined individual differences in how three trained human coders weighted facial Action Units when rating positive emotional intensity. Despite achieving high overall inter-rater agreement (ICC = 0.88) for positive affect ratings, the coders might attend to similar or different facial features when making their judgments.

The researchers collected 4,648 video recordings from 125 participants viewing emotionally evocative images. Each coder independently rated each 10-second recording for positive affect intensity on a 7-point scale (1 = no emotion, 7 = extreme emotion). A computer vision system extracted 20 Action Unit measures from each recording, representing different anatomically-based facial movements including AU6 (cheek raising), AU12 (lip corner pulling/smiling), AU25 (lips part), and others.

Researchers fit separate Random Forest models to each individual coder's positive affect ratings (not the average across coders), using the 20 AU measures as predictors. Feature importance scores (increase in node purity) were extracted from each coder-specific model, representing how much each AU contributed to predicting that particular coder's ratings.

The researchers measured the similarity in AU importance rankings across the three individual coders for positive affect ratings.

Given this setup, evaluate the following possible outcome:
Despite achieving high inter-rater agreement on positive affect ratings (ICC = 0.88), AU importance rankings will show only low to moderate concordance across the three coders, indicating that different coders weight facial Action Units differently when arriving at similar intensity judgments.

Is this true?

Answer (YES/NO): NO